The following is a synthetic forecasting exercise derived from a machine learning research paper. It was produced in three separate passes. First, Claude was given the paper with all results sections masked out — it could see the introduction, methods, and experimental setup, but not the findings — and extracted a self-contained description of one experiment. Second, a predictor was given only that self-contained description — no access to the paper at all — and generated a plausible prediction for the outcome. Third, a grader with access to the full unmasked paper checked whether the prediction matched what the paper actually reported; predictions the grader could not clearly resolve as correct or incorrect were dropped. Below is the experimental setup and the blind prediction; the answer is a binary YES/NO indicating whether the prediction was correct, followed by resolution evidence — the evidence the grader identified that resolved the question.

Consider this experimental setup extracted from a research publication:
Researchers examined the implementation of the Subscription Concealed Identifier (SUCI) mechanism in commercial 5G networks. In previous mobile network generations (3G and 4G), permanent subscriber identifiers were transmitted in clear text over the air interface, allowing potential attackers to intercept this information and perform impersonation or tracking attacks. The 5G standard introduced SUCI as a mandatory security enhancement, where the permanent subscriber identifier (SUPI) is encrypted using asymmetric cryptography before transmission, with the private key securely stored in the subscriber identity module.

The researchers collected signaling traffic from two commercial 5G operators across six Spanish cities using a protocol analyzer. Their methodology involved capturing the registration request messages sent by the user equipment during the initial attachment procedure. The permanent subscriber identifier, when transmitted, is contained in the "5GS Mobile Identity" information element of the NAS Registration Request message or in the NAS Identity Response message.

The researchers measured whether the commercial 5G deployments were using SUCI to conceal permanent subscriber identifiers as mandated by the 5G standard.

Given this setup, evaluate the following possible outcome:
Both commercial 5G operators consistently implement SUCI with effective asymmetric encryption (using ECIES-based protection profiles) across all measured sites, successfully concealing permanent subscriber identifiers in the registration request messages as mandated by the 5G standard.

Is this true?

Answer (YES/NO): NO